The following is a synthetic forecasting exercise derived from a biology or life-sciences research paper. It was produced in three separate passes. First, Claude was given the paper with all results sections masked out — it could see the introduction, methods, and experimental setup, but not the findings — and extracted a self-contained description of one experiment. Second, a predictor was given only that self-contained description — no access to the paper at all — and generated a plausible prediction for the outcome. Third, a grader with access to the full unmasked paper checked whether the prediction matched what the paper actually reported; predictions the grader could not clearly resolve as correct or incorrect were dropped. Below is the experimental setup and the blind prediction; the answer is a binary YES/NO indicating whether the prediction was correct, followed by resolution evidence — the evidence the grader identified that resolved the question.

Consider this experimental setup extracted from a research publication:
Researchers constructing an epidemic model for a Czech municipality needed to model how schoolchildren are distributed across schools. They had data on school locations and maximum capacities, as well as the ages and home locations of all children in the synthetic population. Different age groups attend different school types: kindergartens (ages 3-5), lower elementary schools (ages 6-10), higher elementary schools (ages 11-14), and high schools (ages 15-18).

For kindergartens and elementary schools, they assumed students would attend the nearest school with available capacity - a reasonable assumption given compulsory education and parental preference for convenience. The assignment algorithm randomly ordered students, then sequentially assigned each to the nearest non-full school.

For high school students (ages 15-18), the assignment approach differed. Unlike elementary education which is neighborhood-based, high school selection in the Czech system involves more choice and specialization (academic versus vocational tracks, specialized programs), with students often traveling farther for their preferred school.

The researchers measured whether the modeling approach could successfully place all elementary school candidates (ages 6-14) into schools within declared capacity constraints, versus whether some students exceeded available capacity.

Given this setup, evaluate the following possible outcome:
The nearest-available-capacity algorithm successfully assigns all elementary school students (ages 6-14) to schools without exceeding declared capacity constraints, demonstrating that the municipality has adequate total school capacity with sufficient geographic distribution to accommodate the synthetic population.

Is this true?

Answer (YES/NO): YES